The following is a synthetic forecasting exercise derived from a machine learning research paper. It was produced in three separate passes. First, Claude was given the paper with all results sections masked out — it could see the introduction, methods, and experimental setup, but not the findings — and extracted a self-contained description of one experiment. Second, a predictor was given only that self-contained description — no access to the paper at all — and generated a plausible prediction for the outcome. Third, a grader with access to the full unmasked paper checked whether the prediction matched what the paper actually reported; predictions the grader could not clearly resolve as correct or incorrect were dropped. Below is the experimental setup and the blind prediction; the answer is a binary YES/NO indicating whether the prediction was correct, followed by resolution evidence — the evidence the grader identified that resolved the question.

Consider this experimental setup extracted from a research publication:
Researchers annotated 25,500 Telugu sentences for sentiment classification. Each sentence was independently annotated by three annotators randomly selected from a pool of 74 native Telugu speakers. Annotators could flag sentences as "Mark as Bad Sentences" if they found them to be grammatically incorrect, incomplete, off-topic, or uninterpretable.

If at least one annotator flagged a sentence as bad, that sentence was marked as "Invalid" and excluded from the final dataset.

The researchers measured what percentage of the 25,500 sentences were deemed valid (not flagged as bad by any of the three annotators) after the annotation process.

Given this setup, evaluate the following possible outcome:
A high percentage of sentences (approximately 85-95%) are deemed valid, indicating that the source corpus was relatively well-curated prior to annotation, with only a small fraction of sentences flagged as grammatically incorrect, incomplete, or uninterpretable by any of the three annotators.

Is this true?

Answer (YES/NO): YES